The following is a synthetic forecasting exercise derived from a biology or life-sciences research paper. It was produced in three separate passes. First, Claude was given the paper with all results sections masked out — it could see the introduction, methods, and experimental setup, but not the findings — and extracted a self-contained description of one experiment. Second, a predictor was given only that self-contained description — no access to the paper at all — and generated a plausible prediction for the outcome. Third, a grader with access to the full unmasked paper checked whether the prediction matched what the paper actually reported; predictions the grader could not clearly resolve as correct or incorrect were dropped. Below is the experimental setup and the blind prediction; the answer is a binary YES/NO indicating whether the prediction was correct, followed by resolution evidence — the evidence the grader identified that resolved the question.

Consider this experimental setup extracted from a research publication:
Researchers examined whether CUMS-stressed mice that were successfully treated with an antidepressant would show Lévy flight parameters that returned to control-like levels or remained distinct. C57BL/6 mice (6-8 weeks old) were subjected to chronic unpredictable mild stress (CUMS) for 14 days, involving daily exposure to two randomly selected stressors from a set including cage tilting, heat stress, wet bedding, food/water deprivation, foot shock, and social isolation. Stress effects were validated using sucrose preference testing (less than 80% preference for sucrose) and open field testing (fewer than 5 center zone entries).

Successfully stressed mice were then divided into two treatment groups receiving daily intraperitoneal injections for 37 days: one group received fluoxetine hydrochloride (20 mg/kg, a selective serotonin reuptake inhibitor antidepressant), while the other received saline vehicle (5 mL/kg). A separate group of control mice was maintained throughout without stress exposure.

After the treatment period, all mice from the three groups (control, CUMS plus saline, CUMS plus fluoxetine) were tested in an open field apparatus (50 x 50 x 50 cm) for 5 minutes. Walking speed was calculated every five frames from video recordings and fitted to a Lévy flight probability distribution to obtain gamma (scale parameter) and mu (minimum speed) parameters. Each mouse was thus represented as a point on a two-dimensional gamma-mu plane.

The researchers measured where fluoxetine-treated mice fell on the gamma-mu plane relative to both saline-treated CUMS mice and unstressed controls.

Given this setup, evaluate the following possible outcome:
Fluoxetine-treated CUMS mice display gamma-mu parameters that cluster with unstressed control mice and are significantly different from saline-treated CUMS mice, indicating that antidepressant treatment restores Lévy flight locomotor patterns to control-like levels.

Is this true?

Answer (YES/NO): YES